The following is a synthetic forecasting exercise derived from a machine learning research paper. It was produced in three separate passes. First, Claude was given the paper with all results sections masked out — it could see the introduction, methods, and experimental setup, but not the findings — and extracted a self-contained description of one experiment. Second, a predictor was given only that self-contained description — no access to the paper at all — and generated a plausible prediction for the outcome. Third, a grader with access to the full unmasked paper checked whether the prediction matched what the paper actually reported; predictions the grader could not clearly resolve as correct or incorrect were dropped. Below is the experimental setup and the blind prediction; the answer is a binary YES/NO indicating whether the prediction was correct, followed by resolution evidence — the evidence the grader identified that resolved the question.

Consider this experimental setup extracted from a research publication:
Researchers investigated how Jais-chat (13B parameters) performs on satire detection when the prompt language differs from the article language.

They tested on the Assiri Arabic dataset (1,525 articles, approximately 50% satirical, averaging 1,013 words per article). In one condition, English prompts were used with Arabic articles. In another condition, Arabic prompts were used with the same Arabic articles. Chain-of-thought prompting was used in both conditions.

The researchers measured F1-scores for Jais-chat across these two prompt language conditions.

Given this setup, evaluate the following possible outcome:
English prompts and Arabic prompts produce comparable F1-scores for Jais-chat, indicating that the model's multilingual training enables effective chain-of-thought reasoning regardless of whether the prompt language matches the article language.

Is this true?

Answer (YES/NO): NO